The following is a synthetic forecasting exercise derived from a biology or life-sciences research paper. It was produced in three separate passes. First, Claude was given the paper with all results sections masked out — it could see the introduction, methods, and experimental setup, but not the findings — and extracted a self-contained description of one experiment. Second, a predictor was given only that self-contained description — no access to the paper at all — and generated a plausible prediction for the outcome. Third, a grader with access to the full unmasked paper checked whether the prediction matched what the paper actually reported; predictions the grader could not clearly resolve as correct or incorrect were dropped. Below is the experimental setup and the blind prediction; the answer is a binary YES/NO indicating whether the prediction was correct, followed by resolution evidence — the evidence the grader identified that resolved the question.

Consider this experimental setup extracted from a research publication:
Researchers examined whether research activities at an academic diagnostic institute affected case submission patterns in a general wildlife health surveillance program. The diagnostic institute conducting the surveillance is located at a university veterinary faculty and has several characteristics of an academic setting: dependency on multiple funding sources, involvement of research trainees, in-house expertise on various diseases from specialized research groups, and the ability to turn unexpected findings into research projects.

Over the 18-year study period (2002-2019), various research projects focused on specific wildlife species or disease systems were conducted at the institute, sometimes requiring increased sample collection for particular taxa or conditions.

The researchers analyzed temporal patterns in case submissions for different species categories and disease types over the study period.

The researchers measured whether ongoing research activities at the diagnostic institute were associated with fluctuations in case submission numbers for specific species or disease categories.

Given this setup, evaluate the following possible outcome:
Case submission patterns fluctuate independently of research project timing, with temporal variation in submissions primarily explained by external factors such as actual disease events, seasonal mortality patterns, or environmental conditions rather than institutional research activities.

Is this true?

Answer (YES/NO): NO